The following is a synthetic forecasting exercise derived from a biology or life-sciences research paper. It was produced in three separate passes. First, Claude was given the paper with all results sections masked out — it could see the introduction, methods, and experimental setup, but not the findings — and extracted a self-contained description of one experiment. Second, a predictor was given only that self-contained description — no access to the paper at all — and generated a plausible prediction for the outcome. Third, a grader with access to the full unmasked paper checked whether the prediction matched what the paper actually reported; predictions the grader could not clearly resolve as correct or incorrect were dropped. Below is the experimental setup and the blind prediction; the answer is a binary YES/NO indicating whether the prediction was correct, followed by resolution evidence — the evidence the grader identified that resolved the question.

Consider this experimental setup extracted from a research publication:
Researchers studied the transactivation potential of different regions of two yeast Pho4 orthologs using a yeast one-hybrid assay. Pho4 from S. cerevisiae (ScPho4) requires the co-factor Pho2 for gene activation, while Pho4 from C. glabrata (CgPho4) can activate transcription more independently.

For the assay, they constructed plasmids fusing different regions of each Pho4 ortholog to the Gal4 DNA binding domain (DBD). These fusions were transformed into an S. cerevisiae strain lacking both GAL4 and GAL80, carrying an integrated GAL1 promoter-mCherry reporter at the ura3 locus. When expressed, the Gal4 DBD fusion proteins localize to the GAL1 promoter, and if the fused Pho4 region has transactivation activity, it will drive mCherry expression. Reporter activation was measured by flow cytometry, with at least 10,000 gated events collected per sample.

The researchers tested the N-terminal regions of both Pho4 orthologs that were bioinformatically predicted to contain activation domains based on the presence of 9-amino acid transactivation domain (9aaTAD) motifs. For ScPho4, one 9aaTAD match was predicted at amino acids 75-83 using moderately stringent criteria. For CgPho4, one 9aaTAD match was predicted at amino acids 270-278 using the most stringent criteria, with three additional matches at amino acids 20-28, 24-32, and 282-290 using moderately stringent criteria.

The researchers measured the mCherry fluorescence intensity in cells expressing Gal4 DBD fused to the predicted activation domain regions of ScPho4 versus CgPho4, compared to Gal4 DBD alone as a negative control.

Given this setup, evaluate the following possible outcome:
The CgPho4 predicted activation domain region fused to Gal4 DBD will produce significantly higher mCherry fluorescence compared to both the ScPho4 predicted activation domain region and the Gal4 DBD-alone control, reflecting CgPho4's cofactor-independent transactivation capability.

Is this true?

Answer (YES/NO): NO